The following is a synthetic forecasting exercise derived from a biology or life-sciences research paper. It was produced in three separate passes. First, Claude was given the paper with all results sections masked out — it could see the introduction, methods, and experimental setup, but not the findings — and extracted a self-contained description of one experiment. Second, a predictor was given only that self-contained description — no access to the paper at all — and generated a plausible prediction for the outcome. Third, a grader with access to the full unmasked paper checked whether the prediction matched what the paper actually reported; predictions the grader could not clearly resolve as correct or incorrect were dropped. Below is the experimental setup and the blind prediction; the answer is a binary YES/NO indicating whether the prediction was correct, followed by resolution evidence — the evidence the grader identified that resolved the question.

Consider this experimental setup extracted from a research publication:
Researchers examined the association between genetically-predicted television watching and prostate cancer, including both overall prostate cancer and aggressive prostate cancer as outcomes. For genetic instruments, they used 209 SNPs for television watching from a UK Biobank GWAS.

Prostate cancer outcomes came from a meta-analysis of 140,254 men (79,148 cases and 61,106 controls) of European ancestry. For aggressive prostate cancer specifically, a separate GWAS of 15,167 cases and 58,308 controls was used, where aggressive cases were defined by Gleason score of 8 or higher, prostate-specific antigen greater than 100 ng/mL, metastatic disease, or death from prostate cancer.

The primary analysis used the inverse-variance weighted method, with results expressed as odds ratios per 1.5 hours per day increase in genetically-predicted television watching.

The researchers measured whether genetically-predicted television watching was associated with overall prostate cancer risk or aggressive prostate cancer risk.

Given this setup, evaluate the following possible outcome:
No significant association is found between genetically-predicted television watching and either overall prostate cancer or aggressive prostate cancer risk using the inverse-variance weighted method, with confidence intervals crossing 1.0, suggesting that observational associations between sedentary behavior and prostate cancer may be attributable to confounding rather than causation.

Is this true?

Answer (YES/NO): YES